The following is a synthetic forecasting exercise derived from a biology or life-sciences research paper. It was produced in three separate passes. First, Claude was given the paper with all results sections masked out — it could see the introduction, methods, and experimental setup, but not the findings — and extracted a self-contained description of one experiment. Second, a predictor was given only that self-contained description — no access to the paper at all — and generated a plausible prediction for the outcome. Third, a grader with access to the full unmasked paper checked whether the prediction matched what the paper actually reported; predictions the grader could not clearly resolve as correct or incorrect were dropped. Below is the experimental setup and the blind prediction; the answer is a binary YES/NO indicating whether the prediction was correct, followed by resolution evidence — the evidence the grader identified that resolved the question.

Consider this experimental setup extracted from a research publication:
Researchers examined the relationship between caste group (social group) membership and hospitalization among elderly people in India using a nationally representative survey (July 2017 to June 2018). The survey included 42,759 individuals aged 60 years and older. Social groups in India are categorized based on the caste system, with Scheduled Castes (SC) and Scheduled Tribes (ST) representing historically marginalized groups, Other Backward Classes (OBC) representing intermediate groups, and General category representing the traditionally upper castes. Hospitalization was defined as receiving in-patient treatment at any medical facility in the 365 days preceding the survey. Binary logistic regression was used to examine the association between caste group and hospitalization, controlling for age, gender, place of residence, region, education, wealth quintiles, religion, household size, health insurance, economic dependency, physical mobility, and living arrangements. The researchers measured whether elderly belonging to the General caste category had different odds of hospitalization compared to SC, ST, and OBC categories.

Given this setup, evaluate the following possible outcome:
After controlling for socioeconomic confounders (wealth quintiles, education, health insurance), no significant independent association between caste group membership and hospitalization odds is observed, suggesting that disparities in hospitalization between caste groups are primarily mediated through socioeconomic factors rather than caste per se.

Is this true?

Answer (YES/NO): NO